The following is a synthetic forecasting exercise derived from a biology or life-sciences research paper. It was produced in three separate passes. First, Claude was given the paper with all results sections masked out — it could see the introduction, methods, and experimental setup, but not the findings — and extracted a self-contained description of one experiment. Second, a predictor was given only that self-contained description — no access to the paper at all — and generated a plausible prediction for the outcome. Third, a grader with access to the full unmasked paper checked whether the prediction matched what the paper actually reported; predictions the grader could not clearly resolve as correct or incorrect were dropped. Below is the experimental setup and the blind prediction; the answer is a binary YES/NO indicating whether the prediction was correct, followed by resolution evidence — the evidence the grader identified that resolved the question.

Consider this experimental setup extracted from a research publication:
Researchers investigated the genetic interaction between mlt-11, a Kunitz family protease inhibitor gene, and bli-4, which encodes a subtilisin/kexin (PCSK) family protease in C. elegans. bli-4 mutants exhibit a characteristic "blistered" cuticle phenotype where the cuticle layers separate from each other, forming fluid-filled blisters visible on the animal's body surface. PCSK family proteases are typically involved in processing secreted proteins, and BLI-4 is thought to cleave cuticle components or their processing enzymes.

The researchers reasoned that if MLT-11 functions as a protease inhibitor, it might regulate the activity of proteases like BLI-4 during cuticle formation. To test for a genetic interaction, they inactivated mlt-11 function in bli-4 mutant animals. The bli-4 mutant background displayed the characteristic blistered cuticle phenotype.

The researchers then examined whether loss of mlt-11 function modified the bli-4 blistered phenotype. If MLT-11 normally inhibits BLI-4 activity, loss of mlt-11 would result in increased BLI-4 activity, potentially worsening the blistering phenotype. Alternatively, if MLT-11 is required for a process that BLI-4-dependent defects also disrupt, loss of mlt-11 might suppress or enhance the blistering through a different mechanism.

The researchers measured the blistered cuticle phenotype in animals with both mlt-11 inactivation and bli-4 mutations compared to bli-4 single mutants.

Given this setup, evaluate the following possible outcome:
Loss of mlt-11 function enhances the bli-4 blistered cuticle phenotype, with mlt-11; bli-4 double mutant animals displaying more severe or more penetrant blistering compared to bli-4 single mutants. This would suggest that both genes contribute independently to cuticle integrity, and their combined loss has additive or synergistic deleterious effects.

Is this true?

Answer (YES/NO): NO